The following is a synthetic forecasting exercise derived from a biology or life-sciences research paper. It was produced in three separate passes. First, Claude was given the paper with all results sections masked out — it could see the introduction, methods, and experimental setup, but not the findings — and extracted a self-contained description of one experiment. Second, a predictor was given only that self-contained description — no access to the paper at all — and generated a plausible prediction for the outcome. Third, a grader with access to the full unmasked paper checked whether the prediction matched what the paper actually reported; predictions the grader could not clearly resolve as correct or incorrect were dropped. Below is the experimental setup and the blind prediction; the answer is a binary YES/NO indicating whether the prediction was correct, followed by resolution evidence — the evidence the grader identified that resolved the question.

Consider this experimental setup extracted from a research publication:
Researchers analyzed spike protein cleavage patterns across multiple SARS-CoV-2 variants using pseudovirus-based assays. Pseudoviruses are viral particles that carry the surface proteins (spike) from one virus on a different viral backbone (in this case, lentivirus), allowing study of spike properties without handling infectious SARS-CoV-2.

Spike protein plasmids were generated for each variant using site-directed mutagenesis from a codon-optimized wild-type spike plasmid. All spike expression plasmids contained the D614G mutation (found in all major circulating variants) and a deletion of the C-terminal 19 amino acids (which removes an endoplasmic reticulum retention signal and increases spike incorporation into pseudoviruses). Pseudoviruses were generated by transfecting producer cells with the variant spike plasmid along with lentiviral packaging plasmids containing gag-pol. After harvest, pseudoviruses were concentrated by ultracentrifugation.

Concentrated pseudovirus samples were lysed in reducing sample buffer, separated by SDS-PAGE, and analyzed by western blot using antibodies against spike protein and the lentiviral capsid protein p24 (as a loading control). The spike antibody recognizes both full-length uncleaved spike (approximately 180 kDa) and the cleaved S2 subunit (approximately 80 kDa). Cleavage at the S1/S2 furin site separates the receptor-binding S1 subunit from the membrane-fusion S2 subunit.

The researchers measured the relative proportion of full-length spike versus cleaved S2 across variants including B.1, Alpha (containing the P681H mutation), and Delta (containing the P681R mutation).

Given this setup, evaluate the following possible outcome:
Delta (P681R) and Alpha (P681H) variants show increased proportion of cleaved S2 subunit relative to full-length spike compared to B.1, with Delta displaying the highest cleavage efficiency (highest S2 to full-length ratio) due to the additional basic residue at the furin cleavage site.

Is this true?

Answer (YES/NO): YES